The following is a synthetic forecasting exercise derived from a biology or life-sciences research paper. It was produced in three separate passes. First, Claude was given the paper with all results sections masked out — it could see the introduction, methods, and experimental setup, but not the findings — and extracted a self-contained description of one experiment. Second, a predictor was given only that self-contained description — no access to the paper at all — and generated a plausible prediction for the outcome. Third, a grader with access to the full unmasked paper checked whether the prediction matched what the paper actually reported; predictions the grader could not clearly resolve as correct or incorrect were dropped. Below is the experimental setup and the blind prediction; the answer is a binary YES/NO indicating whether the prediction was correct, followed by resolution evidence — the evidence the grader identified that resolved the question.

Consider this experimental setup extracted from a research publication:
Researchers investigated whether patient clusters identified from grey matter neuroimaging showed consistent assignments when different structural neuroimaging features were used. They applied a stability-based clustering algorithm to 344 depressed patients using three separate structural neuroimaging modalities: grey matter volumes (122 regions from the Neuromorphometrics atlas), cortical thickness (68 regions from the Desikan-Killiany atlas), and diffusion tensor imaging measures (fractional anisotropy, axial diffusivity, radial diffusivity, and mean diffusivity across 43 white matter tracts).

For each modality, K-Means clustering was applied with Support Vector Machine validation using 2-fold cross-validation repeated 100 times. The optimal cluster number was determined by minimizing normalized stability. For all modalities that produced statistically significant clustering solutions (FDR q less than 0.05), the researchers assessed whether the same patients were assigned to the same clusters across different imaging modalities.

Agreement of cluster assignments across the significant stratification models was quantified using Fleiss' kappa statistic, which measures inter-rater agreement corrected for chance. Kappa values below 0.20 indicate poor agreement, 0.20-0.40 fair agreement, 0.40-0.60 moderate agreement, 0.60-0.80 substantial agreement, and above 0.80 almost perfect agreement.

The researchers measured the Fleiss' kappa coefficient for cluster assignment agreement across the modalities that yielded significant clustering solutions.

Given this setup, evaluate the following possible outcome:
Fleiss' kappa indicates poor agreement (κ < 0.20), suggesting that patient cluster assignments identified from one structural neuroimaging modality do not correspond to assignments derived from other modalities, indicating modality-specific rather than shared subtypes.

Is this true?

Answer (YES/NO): YES